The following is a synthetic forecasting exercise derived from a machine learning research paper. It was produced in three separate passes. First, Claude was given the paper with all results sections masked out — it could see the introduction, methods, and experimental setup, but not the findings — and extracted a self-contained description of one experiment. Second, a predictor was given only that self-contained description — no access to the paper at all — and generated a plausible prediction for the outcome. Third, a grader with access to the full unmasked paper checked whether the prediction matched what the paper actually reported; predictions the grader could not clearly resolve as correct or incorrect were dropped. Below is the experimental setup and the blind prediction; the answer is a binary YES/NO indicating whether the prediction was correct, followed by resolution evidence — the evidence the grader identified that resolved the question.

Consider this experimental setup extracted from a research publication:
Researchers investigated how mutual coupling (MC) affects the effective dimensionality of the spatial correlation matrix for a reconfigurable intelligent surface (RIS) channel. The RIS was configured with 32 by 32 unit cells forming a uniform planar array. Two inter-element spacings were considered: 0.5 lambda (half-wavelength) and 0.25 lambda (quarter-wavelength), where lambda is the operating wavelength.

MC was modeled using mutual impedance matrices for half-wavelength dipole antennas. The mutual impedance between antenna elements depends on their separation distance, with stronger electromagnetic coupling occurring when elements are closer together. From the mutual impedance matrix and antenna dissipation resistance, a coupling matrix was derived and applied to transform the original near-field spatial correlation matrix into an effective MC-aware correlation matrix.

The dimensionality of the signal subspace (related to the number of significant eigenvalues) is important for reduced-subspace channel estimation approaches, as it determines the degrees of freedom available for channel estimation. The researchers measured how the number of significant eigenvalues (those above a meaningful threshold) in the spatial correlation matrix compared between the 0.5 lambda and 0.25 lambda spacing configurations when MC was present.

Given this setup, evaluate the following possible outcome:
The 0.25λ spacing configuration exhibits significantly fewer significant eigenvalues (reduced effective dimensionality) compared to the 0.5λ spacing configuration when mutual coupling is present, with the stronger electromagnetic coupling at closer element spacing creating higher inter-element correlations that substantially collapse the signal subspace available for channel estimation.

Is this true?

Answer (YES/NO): YES